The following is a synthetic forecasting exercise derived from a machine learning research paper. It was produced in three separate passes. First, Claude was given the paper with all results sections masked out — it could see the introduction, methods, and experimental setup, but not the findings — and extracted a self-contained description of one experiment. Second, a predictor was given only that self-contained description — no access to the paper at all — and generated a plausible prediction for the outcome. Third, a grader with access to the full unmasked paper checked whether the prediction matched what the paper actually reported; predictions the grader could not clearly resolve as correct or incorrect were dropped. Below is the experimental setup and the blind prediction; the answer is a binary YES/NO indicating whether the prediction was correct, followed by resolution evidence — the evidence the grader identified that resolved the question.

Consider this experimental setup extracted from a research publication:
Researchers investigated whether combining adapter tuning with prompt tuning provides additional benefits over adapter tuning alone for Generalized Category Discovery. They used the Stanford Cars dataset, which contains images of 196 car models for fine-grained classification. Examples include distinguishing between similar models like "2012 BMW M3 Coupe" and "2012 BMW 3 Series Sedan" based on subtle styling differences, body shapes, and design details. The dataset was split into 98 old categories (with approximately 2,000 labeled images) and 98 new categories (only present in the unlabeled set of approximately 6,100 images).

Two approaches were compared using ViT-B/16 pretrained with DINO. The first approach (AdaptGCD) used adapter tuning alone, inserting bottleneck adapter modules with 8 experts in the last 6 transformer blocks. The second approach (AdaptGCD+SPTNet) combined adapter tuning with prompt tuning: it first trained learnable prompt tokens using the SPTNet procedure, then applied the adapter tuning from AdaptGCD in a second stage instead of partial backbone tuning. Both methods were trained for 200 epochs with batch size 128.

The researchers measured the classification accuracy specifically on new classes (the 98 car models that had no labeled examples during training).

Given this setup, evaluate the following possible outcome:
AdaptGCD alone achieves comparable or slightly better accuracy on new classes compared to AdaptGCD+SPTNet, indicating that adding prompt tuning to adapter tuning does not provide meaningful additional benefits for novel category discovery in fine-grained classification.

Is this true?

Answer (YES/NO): NO